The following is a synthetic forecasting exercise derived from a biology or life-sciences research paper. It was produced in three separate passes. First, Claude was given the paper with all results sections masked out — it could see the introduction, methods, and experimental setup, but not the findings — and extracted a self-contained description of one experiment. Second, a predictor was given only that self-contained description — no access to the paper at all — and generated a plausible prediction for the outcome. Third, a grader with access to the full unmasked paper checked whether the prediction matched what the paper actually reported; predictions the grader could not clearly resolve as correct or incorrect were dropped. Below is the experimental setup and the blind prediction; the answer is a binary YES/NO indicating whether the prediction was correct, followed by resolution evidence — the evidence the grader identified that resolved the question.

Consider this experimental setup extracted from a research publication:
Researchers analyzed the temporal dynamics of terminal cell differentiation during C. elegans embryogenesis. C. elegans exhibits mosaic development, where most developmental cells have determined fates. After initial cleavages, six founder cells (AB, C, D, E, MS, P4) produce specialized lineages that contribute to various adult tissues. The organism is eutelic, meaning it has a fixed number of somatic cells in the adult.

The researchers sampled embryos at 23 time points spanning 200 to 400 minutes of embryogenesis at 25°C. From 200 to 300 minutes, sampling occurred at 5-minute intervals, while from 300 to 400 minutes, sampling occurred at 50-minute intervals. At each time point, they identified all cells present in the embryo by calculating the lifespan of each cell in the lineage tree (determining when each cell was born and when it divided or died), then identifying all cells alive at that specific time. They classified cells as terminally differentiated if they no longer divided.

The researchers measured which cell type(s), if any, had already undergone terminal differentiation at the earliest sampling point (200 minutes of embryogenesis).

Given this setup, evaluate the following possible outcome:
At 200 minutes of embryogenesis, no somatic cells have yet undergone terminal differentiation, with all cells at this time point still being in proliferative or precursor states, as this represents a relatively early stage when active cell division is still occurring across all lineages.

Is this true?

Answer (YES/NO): YES